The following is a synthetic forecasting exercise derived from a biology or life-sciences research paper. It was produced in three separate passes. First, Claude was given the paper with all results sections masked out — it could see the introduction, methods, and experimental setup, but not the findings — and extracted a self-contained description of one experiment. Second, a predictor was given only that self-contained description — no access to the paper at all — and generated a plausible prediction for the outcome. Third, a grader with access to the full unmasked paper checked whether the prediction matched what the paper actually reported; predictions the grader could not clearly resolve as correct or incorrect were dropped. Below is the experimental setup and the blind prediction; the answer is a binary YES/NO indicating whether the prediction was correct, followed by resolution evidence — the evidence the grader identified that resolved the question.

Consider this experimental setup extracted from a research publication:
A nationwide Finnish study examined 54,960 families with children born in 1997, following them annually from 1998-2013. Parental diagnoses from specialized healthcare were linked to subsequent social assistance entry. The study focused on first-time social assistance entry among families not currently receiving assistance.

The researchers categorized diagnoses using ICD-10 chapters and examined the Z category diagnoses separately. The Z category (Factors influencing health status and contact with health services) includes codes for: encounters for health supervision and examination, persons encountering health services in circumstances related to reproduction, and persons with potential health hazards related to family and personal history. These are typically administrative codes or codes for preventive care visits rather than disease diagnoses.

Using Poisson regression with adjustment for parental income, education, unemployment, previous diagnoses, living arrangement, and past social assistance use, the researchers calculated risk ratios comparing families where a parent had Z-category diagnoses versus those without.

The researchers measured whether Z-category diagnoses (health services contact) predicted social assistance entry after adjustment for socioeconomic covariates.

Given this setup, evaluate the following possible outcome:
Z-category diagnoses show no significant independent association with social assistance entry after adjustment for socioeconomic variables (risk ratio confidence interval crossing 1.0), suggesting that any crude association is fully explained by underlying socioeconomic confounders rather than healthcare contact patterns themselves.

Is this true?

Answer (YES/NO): NO